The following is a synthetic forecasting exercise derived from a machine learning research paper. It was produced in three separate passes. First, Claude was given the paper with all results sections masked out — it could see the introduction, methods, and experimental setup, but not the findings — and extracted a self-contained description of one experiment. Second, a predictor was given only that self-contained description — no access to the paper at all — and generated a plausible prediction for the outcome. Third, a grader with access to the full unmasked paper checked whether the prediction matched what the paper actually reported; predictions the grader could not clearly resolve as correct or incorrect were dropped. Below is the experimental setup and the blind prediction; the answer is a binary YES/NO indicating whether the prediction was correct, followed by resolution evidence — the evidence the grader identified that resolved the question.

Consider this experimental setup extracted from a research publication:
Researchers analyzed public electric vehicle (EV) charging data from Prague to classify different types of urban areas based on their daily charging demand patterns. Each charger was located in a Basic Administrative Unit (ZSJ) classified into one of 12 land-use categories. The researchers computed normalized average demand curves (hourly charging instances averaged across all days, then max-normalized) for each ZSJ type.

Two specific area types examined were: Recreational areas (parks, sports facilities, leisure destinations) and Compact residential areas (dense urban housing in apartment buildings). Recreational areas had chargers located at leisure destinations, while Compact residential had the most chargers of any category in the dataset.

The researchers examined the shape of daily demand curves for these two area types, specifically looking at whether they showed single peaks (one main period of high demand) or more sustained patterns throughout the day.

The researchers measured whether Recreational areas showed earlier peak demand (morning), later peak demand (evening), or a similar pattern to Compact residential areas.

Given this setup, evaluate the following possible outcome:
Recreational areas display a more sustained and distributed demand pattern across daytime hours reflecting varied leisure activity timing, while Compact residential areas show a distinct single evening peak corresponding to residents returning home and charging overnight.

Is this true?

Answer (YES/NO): NO